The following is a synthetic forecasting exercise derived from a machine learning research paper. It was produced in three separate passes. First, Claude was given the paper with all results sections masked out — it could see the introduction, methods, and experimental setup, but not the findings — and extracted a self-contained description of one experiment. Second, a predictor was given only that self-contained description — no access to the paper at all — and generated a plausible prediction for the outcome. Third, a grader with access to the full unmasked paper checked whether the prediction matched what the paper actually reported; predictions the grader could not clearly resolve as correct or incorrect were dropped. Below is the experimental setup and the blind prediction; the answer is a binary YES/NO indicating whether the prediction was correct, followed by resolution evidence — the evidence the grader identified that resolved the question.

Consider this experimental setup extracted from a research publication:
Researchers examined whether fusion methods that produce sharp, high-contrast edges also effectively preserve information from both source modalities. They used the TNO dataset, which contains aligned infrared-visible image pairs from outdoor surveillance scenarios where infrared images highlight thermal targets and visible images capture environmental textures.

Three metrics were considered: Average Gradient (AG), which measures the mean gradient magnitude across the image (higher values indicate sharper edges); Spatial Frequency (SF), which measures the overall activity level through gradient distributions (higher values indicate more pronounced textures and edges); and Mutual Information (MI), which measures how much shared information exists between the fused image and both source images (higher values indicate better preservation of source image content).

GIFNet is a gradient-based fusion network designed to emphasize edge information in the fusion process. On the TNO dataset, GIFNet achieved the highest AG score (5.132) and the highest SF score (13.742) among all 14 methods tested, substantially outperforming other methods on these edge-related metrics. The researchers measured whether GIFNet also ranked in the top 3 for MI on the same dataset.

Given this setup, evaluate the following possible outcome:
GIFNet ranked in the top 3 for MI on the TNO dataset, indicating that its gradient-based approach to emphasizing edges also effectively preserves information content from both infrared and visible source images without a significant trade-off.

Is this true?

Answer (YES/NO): NO